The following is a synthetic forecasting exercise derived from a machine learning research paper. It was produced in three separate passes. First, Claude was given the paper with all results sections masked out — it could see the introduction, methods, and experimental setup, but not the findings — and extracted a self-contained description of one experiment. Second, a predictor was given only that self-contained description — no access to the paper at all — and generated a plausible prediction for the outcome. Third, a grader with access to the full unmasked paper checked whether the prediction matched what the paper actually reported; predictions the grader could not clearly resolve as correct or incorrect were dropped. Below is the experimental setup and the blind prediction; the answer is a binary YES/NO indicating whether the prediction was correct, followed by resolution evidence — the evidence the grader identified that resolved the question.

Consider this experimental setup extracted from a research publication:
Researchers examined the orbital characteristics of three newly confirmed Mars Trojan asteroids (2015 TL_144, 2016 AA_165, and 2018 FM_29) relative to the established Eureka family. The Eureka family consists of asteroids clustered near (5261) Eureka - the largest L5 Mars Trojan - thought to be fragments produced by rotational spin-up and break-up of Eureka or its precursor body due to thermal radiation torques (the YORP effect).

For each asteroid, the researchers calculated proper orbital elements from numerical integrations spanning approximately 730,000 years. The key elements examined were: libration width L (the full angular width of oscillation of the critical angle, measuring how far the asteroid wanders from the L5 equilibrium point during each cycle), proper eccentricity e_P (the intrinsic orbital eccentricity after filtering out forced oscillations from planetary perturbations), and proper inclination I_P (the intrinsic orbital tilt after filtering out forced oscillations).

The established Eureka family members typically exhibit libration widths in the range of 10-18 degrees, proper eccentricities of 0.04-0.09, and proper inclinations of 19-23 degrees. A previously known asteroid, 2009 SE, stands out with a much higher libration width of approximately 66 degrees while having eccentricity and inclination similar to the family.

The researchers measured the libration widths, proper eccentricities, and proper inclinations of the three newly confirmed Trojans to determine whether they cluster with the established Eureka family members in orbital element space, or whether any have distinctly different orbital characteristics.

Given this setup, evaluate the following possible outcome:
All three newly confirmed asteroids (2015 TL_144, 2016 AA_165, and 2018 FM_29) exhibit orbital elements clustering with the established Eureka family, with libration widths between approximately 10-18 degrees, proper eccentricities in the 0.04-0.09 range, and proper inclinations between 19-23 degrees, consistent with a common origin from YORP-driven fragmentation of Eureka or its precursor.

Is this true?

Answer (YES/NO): NO